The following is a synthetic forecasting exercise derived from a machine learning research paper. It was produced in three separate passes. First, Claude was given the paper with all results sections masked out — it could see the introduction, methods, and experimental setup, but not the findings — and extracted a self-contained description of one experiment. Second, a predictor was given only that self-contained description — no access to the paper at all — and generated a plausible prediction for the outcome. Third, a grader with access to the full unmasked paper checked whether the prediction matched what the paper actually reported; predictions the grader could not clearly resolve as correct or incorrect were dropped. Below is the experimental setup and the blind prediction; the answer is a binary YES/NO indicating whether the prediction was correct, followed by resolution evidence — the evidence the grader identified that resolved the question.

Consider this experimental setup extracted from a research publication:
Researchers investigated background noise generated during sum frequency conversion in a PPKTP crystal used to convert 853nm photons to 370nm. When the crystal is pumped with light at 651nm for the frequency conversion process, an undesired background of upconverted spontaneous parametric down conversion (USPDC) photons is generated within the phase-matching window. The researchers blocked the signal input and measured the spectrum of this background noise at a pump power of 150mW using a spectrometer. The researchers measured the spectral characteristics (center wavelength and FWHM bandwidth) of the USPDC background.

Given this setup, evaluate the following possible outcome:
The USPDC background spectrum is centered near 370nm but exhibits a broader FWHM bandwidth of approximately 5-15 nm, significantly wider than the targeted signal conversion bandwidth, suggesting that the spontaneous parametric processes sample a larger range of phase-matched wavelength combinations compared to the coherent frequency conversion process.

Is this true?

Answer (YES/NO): NO